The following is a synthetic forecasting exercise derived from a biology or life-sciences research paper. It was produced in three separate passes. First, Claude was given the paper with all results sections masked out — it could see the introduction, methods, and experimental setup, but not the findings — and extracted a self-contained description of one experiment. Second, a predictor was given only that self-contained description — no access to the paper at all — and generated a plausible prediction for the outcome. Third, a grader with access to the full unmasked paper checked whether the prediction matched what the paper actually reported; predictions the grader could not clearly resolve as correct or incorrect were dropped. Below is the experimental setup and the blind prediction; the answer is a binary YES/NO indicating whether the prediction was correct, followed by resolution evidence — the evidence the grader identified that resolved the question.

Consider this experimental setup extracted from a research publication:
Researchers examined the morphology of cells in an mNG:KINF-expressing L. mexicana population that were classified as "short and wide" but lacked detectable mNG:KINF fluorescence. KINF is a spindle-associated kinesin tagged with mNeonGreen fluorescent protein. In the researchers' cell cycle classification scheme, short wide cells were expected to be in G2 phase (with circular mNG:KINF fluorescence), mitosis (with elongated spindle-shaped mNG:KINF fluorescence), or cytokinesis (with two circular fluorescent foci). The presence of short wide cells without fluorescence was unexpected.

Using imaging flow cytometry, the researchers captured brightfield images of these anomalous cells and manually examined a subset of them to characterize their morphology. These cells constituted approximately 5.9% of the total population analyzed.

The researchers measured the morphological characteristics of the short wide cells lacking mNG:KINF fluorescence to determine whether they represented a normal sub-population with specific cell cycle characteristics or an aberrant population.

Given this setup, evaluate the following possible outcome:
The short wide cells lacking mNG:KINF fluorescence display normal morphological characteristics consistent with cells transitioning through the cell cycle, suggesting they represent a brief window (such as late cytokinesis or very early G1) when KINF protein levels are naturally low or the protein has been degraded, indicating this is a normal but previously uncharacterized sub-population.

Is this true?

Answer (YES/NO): NO